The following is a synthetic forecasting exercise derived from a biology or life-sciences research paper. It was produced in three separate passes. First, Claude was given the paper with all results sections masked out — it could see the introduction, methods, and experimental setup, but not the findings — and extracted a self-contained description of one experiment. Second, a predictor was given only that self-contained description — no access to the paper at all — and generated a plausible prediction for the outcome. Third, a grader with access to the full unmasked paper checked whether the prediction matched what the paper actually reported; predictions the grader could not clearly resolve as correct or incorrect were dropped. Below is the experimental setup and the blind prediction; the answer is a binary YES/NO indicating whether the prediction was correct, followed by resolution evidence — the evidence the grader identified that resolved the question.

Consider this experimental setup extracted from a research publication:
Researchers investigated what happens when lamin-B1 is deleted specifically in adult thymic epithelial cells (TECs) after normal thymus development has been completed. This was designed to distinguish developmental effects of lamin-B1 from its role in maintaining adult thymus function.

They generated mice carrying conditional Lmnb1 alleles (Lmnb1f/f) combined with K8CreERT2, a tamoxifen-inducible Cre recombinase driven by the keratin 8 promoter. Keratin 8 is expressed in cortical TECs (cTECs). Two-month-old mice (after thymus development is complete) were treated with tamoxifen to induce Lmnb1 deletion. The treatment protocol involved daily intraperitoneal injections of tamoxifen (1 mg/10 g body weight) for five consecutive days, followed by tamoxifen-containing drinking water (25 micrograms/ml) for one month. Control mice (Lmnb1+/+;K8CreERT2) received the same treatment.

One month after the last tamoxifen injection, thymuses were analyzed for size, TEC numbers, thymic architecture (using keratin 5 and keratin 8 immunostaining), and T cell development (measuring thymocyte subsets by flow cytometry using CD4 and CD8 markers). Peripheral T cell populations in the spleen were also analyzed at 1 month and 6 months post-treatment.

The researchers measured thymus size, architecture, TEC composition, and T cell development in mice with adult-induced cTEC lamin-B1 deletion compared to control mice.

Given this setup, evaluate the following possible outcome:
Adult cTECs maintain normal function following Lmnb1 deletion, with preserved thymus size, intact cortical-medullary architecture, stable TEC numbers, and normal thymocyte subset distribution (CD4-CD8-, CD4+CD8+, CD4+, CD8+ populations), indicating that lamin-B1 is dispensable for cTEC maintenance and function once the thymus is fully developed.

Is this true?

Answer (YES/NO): NO